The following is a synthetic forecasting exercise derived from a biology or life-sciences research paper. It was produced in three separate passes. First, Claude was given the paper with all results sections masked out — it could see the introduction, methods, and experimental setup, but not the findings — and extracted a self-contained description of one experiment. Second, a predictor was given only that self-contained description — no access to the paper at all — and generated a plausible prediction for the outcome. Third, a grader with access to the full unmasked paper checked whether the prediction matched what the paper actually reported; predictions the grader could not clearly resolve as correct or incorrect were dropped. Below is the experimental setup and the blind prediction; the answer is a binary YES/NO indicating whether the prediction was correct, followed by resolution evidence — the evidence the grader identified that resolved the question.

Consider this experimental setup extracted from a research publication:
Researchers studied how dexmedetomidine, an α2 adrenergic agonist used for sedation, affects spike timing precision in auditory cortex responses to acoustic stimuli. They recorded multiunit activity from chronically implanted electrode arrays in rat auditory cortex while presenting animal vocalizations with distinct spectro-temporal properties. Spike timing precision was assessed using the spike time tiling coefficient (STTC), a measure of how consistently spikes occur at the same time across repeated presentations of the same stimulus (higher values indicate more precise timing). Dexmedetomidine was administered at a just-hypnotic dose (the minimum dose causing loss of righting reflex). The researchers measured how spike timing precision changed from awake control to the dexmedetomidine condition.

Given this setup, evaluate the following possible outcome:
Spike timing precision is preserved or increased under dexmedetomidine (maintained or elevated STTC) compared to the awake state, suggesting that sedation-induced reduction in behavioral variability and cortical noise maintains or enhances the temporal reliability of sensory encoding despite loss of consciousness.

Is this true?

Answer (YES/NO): YES